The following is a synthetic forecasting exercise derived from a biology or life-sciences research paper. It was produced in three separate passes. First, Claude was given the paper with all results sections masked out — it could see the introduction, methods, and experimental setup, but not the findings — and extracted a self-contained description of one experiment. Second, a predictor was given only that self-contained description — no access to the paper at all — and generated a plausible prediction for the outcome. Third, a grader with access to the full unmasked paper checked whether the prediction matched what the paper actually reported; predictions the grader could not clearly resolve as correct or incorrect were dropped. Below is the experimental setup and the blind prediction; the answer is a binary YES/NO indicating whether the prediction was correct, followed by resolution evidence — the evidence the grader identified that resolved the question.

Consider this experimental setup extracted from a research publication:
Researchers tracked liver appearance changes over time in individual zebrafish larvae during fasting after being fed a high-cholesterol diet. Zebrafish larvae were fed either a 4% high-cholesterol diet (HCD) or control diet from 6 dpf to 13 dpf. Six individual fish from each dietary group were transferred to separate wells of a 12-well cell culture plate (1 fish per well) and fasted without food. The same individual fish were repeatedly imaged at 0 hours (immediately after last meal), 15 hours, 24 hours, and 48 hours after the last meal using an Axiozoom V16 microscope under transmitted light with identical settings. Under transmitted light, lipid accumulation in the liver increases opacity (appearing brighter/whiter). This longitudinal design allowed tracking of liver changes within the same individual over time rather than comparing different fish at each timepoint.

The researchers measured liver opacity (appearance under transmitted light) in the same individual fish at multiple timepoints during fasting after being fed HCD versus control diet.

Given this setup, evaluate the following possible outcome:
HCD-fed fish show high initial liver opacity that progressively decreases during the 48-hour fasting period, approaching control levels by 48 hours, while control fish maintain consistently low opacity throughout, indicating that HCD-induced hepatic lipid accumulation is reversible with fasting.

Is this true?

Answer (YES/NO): NO